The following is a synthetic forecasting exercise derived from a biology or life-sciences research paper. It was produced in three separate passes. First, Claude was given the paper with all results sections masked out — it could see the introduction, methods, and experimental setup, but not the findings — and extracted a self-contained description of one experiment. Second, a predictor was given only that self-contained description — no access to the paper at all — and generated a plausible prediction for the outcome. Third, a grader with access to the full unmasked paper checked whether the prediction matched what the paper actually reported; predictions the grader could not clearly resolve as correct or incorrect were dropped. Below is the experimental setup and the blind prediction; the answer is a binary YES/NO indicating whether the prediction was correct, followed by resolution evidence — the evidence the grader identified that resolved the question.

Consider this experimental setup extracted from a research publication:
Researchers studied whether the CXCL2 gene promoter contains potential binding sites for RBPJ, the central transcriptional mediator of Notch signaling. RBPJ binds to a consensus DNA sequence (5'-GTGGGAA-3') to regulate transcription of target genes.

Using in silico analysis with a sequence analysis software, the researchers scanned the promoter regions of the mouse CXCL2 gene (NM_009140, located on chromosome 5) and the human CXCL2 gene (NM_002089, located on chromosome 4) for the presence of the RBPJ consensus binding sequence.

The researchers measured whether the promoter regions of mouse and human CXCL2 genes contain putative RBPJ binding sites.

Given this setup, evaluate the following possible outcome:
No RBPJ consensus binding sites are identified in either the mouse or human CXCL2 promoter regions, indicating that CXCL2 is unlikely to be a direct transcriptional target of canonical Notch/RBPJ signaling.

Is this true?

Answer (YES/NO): NO